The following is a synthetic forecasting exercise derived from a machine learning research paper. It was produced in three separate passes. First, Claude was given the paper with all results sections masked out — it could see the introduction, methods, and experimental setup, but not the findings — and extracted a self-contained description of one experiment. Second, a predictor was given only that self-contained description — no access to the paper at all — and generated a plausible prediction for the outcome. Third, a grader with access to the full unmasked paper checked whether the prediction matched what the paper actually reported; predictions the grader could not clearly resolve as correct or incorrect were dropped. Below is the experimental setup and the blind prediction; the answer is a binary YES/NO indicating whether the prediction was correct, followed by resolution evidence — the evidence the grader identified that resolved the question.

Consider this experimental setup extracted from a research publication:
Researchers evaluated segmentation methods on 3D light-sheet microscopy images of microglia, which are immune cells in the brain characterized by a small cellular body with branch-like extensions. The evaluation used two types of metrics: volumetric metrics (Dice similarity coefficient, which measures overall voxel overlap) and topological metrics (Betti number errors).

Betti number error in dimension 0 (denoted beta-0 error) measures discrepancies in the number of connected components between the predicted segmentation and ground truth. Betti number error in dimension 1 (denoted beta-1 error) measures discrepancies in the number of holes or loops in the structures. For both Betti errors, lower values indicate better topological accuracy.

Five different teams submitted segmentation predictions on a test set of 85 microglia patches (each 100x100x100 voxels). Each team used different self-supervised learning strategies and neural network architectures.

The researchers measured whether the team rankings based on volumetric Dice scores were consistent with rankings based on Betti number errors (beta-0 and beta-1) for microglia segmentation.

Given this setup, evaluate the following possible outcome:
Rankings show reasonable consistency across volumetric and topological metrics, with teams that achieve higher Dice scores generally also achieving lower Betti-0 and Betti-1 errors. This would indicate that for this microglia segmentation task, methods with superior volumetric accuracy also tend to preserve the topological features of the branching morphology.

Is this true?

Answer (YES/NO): NO